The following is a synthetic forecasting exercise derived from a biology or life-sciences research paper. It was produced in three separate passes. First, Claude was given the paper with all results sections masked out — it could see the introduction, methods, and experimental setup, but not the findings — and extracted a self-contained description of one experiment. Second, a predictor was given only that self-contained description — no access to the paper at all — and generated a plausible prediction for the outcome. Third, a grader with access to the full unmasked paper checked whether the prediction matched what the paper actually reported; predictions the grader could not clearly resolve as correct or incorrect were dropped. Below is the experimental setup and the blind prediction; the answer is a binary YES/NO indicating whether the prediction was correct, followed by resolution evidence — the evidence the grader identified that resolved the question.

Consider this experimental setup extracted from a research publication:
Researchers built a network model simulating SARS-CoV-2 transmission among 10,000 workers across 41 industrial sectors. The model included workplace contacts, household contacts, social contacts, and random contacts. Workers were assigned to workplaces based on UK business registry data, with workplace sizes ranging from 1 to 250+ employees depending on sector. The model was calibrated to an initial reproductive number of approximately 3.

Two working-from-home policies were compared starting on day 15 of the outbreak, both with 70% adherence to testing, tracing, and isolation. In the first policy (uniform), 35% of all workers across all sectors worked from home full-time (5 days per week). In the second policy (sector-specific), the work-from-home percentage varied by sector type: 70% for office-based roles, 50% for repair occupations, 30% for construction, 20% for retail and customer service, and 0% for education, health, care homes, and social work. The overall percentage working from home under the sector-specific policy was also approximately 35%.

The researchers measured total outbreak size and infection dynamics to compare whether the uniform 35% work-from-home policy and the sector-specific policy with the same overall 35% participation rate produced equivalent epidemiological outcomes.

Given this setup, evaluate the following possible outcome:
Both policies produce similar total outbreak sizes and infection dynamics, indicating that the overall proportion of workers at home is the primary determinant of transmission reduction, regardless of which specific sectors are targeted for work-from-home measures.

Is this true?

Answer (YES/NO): NO